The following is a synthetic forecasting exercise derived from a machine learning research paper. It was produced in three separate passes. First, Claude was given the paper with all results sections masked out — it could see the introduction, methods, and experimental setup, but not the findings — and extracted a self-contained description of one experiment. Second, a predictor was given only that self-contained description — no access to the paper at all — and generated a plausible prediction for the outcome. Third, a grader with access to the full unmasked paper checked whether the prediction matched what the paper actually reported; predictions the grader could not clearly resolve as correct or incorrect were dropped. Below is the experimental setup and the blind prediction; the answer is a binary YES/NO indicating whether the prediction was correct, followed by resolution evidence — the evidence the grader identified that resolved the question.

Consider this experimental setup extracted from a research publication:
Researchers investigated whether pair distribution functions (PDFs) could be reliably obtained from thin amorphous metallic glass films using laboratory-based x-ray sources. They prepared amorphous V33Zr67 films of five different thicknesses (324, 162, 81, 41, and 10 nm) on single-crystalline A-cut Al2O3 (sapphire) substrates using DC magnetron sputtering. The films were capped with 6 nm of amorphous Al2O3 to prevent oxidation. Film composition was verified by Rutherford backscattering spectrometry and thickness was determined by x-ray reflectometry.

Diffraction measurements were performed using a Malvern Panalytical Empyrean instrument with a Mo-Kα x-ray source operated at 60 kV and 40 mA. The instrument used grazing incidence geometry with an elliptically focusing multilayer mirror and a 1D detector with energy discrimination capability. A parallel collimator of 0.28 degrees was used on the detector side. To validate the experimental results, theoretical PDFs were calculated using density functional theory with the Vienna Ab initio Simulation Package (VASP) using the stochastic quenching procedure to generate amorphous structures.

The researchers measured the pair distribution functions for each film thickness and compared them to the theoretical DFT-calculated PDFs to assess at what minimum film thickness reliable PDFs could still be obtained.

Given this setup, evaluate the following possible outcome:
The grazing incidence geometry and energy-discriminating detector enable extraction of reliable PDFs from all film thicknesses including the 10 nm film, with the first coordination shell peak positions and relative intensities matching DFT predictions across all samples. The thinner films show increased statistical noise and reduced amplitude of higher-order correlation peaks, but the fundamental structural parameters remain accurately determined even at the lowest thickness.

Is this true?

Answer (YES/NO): NO